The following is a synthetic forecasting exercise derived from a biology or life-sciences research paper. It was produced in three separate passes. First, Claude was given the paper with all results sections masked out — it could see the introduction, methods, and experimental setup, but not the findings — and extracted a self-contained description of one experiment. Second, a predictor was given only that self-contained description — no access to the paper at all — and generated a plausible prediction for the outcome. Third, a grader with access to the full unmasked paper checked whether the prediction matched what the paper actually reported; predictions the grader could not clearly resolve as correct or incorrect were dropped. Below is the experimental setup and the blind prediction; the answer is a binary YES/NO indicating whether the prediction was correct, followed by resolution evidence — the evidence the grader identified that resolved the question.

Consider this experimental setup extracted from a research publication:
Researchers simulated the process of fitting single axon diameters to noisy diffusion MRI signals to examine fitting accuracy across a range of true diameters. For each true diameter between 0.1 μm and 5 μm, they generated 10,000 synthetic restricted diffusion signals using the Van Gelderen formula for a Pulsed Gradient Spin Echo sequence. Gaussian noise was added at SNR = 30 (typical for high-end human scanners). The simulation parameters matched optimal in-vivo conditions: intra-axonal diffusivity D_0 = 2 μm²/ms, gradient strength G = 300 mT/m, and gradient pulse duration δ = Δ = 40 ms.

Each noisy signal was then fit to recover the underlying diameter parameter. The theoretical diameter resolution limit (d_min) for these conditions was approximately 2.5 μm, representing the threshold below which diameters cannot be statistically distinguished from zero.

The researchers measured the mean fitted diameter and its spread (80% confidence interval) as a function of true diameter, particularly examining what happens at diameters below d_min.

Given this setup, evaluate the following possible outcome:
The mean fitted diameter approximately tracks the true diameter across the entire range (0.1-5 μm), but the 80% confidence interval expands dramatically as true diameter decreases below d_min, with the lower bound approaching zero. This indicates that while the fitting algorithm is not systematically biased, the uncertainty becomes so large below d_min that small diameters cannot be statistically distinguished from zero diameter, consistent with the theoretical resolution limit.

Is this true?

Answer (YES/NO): NO